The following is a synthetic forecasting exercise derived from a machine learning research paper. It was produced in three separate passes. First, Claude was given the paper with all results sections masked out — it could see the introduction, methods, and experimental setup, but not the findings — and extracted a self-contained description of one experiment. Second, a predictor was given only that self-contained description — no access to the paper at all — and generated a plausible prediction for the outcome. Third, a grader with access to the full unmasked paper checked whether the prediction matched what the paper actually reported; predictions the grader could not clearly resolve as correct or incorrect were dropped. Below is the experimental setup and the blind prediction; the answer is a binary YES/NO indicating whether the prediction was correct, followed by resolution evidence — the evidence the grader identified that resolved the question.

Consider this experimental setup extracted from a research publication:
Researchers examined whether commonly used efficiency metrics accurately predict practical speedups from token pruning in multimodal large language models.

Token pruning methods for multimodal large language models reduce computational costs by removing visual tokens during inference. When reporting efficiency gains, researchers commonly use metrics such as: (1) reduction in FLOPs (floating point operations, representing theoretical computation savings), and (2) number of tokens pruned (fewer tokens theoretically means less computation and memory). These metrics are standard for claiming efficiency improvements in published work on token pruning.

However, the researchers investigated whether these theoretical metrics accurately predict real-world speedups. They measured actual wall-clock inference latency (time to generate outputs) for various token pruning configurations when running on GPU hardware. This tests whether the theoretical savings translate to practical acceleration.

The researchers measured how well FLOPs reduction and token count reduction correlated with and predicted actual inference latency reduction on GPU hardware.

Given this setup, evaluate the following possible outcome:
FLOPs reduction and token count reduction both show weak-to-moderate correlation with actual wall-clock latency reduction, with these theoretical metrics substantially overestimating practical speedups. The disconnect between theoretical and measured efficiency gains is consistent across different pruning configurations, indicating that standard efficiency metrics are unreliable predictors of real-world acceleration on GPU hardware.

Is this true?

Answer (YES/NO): NO